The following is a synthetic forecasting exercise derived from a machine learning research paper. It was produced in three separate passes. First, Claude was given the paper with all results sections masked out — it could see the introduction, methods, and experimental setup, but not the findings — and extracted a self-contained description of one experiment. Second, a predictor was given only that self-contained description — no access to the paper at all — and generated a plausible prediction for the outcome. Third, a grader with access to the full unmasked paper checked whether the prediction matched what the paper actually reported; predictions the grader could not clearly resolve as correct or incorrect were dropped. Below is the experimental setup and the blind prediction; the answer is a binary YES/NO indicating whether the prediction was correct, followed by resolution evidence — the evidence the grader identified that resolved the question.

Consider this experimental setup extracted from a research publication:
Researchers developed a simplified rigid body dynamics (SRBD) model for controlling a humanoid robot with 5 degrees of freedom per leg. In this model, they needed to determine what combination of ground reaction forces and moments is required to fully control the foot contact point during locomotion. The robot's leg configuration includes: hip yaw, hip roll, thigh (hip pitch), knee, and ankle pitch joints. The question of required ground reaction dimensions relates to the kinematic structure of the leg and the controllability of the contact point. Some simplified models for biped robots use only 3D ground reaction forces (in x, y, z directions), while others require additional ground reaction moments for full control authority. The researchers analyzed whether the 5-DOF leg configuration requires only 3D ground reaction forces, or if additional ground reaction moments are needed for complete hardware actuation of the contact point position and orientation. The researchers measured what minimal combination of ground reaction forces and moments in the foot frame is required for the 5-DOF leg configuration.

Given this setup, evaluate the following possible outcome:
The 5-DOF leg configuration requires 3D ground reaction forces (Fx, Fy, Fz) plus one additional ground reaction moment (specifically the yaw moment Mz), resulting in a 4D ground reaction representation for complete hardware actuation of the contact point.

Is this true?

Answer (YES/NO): NO